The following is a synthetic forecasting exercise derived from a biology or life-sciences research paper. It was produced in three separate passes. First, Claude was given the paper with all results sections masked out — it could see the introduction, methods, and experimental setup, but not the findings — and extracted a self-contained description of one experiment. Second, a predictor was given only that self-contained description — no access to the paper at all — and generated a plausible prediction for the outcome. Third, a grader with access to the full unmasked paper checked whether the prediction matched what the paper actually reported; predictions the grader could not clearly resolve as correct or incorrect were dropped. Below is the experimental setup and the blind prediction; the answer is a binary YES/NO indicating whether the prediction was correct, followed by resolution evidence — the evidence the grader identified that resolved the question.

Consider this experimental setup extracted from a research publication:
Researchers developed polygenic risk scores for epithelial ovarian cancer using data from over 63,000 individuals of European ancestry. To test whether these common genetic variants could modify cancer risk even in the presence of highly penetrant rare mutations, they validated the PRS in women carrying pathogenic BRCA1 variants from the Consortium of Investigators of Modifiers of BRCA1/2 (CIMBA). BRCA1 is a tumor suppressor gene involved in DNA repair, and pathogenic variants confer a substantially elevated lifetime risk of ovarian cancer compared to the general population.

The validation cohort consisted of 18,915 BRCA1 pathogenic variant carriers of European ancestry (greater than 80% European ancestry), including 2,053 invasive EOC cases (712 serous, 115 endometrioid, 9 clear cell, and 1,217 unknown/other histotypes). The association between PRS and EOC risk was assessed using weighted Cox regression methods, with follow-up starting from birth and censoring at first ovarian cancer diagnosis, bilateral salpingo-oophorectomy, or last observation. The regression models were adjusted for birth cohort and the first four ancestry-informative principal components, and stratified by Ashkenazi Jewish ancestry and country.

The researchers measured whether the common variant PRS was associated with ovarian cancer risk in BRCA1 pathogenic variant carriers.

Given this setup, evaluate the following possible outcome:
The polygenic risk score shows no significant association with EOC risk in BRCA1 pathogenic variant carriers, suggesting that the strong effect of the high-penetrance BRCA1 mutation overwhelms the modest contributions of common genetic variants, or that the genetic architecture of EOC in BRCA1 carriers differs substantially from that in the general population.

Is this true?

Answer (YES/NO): NO